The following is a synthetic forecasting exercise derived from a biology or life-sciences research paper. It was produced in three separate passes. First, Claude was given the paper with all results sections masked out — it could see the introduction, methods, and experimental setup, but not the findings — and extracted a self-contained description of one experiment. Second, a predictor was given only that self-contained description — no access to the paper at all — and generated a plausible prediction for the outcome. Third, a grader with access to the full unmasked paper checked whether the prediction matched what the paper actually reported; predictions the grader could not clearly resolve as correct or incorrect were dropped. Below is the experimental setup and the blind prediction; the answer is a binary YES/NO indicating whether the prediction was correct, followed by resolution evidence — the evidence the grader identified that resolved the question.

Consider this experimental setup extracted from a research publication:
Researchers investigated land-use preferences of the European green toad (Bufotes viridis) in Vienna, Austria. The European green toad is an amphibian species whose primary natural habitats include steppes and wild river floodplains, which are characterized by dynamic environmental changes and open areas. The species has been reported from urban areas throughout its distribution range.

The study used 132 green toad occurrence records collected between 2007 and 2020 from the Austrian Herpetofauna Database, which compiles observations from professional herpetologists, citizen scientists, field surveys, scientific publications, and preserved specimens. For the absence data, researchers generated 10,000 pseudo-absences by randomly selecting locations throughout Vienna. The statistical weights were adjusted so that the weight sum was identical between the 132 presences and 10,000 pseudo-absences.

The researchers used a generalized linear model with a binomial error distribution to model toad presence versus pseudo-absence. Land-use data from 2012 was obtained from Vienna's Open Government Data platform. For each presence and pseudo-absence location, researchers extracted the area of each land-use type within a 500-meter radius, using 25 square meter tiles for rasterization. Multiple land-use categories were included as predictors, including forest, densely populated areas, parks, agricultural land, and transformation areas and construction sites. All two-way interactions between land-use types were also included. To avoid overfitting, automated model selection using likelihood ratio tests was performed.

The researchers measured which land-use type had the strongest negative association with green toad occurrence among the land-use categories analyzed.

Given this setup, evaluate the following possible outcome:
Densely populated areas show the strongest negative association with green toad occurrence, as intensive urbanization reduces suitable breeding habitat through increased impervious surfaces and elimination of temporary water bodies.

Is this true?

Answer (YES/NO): NO